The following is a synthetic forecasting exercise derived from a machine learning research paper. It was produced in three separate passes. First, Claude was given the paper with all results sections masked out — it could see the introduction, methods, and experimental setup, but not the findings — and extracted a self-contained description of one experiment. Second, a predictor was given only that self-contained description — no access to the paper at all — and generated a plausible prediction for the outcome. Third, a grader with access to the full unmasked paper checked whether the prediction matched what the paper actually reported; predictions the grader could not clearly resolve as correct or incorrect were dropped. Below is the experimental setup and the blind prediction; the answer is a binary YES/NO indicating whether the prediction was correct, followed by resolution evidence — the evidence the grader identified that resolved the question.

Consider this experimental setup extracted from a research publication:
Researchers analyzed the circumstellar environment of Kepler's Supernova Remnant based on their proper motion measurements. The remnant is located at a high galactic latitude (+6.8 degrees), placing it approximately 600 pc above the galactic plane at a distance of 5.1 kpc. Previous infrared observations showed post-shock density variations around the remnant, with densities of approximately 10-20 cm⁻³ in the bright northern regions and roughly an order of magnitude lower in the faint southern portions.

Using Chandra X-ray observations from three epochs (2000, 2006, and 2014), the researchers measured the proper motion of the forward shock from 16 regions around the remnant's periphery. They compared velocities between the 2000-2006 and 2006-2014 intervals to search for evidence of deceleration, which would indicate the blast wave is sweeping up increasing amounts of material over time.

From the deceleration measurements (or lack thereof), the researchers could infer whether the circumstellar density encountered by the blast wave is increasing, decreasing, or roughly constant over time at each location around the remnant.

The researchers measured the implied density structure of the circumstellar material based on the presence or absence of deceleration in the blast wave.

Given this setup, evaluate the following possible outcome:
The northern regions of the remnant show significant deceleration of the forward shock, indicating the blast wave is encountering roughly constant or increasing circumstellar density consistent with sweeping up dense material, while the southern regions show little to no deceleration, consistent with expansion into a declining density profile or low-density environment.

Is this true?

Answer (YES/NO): NO